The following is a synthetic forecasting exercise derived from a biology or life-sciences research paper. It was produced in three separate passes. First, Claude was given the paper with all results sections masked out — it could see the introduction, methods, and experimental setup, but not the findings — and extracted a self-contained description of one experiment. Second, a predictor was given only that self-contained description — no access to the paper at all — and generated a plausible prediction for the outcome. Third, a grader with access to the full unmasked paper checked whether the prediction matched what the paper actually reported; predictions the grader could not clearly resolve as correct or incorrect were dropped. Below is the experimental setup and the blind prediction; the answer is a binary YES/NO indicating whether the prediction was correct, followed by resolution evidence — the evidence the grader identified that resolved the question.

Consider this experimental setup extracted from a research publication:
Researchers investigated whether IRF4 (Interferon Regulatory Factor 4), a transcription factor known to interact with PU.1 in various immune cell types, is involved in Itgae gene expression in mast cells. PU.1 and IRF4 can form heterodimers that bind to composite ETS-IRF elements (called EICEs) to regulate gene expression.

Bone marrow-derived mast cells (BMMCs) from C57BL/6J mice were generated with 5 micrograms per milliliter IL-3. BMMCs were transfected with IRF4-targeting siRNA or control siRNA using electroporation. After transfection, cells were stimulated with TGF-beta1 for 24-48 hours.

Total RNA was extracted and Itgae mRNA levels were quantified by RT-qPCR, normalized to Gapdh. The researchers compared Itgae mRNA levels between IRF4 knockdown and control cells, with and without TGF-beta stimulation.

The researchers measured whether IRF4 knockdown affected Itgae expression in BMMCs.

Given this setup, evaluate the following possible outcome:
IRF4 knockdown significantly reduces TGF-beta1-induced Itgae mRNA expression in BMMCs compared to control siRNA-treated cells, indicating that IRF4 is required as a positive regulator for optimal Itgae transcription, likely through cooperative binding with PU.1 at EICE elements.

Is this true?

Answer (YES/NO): NO